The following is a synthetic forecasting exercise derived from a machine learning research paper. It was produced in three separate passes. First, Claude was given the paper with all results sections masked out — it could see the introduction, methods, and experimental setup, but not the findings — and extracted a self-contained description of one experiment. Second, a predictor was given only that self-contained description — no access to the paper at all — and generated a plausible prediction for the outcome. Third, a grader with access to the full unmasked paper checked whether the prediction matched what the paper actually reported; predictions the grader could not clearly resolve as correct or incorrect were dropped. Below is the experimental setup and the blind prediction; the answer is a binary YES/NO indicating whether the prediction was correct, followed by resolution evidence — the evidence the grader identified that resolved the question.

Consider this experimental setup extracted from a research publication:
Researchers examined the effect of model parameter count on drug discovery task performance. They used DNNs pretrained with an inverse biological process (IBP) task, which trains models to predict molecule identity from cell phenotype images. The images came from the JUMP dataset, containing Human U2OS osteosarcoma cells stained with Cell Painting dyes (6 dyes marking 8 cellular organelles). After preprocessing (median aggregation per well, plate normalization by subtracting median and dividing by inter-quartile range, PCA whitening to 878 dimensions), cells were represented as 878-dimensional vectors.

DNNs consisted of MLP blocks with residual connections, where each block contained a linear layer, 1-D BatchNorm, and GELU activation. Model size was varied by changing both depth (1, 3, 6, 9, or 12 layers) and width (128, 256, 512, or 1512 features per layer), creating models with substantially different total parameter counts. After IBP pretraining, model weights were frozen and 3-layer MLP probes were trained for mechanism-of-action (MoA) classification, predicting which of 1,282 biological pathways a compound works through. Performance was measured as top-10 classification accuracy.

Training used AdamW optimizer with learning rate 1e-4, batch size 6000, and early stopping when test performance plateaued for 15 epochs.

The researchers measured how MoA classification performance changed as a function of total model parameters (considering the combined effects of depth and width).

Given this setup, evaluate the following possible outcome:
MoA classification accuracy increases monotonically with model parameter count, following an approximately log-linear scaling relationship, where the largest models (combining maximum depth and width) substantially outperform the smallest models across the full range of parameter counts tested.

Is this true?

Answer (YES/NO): NO